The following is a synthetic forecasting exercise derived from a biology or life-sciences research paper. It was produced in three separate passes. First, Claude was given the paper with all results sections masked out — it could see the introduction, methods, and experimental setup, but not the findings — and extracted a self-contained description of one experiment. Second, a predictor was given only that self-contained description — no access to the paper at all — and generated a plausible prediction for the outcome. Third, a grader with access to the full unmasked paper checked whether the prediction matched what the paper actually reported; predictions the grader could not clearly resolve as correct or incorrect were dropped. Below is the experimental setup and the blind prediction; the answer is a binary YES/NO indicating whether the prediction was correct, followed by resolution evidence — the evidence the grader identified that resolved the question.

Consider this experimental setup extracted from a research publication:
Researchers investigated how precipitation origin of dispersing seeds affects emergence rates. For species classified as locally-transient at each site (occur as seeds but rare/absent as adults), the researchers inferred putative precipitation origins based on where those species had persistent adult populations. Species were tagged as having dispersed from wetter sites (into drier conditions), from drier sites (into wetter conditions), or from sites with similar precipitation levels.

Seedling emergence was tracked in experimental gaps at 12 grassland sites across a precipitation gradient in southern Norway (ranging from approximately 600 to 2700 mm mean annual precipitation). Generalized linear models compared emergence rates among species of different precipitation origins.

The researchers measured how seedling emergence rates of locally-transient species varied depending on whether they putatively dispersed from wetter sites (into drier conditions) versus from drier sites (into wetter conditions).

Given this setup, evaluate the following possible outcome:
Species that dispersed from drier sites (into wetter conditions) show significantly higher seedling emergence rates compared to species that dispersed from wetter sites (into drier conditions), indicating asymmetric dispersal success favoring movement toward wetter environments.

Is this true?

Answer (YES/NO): YES